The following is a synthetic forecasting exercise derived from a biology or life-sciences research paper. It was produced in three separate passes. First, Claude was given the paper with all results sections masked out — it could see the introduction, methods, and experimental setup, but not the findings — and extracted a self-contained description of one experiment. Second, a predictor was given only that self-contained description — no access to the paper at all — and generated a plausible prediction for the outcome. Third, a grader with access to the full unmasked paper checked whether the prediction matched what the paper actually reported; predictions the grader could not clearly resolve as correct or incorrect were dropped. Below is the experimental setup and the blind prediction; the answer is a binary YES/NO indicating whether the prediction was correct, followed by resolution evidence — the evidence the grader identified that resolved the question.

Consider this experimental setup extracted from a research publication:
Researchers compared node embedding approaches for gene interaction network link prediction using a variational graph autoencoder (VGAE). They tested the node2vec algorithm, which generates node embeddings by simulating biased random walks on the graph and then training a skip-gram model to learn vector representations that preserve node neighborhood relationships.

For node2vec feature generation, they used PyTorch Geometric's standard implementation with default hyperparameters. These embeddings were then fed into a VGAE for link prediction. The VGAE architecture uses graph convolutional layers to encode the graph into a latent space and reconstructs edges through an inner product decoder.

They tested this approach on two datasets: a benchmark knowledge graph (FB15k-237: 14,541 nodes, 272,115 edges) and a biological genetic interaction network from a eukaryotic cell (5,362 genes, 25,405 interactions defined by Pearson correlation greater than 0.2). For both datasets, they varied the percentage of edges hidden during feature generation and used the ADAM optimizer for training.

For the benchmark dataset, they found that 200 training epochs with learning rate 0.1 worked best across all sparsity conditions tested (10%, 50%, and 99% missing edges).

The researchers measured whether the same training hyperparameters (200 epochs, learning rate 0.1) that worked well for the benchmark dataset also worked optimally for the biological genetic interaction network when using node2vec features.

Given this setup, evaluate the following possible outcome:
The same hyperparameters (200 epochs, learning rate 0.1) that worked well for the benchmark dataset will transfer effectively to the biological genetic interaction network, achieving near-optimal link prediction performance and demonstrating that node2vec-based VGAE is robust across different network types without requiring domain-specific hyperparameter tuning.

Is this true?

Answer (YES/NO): NO